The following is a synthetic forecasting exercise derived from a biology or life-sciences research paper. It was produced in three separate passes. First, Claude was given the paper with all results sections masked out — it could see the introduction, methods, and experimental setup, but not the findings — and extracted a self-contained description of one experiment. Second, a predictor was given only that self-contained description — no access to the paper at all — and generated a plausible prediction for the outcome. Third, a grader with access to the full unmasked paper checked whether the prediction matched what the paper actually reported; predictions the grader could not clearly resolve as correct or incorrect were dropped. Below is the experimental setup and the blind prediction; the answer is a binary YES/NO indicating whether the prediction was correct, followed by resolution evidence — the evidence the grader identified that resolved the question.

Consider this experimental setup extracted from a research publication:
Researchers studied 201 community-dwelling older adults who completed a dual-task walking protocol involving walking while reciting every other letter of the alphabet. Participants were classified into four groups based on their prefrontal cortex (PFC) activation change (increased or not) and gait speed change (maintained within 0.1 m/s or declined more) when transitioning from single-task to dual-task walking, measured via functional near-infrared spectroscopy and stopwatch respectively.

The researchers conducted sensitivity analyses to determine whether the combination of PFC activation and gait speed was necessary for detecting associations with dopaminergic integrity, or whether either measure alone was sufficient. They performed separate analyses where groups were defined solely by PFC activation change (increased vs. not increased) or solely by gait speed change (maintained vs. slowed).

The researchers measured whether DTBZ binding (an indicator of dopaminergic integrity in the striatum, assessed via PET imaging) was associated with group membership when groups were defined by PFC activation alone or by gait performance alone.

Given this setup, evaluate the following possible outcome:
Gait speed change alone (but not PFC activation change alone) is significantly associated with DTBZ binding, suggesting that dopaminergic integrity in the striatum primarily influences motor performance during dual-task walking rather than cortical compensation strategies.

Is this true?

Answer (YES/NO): NO